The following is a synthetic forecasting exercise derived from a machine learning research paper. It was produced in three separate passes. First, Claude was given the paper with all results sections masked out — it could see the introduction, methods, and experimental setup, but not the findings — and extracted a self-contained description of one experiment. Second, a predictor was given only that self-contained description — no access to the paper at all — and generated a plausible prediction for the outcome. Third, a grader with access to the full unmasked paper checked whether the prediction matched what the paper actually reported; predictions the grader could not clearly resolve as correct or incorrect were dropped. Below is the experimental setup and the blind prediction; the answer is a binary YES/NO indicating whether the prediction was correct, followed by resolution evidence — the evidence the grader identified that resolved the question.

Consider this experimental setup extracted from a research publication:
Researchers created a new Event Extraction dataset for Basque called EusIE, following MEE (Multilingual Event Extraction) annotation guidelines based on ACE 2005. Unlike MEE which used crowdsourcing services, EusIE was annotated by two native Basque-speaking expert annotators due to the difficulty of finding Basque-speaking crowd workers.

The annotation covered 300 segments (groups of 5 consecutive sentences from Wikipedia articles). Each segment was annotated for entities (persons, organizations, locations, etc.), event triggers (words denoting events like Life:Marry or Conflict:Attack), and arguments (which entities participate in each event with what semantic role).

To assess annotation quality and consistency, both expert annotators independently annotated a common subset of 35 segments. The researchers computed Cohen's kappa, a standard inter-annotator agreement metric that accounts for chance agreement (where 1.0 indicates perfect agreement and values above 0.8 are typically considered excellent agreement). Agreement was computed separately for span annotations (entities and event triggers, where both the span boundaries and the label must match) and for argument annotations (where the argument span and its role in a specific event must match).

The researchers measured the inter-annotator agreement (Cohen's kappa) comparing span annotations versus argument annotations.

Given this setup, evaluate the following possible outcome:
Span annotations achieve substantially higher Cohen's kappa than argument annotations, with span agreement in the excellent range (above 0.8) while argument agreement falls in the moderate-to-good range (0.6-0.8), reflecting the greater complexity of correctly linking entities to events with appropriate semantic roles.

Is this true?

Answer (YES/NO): NO